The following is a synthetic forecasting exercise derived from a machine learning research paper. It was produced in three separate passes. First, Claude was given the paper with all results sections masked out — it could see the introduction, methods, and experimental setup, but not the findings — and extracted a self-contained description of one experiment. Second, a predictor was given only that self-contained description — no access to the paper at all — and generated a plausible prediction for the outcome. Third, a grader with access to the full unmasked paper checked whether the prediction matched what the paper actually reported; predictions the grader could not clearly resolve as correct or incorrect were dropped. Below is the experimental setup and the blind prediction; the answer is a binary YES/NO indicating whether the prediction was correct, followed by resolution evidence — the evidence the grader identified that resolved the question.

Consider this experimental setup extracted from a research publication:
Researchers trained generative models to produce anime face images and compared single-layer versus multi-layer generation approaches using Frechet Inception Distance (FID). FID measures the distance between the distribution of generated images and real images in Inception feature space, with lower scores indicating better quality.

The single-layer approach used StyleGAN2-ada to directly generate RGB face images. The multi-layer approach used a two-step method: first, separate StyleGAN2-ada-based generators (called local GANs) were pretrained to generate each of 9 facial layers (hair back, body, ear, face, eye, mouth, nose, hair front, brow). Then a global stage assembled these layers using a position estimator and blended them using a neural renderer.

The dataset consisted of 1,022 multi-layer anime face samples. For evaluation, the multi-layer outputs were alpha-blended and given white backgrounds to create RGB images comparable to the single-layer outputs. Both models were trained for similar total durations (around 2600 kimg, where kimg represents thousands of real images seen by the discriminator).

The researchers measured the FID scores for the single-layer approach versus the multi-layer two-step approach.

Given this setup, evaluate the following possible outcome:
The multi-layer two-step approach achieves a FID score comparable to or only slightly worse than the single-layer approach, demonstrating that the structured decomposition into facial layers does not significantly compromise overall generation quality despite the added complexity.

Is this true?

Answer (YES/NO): NO